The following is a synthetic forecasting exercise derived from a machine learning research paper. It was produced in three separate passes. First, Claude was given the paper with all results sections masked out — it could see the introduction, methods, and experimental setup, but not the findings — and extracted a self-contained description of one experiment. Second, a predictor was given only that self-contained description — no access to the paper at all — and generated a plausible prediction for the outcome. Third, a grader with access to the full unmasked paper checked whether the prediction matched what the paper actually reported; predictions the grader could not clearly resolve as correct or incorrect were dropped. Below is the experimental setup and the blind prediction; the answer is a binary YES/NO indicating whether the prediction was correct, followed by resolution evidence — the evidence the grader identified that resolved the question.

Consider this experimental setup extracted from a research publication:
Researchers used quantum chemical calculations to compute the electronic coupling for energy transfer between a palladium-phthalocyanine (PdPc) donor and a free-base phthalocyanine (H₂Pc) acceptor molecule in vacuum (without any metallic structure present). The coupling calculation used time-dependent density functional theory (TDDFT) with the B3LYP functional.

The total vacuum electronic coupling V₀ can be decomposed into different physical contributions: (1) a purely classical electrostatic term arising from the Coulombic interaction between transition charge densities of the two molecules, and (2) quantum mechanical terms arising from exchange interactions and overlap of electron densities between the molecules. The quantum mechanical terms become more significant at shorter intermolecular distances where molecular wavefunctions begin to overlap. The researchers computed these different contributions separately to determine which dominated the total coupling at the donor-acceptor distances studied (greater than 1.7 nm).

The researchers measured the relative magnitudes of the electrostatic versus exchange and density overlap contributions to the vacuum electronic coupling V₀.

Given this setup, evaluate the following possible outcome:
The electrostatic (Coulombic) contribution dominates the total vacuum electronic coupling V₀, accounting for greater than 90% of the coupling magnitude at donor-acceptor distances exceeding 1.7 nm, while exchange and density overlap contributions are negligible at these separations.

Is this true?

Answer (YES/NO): YES